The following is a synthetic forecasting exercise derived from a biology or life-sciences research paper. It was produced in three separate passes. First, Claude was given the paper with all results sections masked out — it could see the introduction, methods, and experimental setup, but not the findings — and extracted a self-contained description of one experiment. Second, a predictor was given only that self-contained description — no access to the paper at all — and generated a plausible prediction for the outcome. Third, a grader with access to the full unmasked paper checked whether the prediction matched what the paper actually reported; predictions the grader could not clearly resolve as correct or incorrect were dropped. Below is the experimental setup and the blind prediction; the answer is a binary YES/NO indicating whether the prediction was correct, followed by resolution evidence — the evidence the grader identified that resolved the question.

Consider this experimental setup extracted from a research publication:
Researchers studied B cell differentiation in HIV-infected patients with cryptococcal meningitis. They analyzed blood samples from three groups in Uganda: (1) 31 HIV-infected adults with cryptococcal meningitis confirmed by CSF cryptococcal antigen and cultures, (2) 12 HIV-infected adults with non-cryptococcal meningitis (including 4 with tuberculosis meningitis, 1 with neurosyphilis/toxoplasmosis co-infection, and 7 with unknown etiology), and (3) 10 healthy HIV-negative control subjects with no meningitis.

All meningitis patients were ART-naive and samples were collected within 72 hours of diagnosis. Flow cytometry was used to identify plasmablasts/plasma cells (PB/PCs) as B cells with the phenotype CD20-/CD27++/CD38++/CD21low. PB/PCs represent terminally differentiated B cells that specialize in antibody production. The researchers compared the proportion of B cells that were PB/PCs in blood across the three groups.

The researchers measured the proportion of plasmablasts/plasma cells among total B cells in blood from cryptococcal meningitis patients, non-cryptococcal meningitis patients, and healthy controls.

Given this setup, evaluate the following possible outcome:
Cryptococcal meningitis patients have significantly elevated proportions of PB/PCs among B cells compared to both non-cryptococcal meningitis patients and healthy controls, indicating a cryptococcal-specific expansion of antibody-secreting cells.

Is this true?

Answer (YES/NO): NO